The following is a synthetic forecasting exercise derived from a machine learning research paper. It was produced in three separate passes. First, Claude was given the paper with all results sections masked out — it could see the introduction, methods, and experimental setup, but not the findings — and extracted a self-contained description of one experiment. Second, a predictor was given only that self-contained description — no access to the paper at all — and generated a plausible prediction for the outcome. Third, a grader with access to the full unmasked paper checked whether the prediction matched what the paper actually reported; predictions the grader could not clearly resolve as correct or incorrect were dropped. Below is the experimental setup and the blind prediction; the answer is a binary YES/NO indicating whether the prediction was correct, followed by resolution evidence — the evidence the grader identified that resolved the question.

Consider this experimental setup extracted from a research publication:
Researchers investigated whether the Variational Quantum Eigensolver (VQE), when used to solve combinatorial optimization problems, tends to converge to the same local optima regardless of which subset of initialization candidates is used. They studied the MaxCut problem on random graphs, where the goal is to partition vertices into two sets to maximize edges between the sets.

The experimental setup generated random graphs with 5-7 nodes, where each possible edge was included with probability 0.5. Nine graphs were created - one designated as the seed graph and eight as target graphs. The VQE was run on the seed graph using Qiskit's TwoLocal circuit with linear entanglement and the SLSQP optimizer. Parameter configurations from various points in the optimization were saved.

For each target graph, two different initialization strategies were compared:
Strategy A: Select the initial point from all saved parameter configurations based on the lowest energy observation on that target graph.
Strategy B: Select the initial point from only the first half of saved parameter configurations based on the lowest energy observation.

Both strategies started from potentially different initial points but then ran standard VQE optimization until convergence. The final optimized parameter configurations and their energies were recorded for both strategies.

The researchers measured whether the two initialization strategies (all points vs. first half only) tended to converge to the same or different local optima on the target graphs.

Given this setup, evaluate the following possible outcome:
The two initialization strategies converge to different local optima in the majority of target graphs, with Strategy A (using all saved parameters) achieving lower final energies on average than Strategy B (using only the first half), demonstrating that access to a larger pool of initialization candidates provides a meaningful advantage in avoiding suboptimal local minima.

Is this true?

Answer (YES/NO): NO